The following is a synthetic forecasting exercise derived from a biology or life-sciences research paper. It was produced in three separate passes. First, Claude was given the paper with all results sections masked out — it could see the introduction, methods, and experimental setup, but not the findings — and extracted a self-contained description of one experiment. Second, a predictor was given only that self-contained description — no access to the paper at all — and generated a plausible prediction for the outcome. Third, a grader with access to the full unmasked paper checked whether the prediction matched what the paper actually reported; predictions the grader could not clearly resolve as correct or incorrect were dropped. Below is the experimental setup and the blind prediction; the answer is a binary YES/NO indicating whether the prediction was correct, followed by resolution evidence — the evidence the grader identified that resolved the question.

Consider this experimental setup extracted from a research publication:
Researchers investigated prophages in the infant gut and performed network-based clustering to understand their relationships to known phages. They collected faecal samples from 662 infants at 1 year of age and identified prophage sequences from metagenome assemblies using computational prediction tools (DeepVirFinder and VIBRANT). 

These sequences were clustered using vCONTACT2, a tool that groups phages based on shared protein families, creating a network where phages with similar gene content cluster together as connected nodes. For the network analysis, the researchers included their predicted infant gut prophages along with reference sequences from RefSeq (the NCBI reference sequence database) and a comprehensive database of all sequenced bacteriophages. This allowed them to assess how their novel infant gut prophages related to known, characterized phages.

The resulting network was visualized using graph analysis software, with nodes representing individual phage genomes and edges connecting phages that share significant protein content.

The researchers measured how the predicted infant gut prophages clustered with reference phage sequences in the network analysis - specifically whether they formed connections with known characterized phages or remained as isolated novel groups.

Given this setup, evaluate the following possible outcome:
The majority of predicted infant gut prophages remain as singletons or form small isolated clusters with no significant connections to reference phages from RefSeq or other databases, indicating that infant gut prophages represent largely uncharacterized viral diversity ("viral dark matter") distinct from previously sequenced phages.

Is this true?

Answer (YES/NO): NO